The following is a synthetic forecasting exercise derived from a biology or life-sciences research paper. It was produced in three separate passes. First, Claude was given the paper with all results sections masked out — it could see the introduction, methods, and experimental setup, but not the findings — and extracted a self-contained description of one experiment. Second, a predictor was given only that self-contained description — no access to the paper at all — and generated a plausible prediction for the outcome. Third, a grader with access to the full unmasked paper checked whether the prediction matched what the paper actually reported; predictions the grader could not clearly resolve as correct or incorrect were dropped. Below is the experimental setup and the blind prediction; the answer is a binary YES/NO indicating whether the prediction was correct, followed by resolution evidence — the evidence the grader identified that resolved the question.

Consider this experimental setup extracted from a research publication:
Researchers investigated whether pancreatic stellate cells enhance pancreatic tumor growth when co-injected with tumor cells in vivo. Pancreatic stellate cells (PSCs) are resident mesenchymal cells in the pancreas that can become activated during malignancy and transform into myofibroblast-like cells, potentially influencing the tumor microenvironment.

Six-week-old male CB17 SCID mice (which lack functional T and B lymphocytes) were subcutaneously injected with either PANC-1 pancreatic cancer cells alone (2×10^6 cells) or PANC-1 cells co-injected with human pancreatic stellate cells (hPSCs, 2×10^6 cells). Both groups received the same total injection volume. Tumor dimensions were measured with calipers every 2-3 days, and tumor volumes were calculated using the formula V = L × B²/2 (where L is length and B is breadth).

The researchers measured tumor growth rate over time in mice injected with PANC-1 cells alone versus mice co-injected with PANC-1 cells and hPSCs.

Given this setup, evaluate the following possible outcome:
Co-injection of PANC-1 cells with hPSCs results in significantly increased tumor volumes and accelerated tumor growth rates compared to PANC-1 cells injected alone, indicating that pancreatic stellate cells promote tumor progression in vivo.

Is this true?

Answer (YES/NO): YES